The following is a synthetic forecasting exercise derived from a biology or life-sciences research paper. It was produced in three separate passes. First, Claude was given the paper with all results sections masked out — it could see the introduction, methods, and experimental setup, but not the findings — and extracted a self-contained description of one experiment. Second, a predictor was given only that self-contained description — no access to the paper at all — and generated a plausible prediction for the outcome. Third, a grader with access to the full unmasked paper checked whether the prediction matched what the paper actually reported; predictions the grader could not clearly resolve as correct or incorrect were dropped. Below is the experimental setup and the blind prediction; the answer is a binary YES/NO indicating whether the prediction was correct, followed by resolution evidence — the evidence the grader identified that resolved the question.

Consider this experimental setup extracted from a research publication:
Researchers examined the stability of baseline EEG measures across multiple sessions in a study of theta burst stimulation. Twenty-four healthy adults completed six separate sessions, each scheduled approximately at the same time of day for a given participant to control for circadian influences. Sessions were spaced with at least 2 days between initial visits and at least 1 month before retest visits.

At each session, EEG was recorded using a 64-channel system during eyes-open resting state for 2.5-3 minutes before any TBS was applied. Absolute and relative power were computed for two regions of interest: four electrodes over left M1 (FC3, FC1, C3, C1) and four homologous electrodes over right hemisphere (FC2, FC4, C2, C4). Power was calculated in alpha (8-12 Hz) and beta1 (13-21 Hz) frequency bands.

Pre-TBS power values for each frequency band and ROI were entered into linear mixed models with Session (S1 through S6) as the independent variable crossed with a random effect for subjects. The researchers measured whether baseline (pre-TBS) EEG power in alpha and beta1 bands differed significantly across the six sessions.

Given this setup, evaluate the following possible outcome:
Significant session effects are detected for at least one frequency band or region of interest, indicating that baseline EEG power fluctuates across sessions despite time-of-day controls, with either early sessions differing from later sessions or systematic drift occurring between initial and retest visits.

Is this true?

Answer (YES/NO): NO